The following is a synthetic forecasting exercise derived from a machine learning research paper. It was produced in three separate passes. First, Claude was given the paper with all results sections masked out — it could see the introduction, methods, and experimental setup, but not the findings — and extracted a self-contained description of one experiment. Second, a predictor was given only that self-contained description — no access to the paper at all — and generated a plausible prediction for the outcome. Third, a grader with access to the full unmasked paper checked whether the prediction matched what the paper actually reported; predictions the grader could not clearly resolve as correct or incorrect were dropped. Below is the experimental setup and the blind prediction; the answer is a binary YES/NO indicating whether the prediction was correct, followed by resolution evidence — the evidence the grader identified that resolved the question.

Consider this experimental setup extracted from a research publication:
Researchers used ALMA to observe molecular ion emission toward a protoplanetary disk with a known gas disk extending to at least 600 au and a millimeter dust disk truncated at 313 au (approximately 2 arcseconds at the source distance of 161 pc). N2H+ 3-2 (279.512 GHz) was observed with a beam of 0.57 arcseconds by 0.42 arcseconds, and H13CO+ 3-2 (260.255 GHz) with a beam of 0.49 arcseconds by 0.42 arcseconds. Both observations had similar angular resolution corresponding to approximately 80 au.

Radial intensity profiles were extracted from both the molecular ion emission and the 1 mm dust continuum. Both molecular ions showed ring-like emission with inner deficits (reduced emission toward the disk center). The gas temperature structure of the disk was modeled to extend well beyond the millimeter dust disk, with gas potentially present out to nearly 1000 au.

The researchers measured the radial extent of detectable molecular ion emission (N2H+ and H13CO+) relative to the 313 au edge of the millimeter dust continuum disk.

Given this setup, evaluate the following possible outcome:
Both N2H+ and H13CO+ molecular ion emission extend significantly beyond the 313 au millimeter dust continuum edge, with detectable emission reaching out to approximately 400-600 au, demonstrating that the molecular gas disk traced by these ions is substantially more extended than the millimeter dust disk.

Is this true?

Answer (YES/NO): NO